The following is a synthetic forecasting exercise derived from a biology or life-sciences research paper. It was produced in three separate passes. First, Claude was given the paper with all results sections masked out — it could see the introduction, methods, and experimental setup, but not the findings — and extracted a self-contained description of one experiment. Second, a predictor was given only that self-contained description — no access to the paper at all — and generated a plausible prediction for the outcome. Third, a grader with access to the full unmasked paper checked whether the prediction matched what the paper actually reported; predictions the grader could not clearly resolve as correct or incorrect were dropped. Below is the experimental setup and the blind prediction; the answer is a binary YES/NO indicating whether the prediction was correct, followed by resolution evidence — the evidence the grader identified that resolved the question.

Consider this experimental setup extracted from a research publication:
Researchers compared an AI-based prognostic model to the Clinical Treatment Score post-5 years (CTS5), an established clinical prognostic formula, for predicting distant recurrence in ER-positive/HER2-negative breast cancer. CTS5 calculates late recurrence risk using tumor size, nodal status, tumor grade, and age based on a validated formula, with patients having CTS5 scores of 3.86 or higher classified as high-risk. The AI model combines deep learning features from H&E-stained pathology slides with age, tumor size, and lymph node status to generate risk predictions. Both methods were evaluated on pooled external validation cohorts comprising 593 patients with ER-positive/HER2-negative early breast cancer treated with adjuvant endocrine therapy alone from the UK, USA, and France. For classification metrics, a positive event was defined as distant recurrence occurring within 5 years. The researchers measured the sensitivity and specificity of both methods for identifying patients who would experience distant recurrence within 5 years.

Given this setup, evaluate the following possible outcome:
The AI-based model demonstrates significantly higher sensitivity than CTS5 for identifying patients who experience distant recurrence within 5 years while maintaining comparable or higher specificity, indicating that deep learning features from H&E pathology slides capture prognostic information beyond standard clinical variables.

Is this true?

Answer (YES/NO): NO